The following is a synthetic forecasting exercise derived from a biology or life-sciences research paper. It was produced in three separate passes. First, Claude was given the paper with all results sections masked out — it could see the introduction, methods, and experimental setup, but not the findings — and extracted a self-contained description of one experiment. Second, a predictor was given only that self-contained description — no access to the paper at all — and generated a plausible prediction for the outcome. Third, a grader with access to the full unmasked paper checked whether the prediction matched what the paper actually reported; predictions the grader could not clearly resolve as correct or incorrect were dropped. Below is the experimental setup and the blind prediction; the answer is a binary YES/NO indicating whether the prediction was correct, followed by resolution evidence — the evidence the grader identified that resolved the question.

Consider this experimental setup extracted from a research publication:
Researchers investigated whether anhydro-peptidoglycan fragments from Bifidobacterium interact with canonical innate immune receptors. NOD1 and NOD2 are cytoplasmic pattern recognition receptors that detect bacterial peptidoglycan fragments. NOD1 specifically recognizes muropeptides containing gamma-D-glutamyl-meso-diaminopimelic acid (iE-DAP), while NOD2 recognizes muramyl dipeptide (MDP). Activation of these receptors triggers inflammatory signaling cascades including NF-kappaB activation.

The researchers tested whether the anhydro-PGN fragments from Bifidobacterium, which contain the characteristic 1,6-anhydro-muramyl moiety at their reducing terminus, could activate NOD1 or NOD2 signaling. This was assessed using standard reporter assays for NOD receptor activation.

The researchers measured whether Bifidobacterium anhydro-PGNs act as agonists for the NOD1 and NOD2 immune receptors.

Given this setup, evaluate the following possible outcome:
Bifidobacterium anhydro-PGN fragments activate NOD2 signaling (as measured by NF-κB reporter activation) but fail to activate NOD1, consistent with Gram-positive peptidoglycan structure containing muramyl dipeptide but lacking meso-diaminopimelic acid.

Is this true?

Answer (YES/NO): NO